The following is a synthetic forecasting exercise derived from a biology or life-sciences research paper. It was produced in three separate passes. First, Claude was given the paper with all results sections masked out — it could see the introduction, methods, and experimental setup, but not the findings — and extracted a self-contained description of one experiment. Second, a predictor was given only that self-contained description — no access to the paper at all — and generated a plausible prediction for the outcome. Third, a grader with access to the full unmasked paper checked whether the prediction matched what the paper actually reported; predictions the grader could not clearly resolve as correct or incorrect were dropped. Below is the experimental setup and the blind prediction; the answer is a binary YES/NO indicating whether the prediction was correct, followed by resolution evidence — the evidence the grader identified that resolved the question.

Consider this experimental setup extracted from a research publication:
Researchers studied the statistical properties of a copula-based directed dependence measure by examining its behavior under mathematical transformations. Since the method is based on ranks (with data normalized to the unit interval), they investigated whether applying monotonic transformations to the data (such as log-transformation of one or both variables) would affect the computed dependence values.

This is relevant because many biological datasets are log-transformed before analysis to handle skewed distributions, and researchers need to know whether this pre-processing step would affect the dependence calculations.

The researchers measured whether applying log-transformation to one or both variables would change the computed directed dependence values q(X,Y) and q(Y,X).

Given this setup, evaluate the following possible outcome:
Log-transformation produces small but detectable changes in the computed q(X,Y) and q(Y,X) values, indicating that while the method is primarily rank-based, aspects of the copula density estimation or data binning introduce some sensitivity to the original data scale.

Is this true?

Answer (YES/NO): NO